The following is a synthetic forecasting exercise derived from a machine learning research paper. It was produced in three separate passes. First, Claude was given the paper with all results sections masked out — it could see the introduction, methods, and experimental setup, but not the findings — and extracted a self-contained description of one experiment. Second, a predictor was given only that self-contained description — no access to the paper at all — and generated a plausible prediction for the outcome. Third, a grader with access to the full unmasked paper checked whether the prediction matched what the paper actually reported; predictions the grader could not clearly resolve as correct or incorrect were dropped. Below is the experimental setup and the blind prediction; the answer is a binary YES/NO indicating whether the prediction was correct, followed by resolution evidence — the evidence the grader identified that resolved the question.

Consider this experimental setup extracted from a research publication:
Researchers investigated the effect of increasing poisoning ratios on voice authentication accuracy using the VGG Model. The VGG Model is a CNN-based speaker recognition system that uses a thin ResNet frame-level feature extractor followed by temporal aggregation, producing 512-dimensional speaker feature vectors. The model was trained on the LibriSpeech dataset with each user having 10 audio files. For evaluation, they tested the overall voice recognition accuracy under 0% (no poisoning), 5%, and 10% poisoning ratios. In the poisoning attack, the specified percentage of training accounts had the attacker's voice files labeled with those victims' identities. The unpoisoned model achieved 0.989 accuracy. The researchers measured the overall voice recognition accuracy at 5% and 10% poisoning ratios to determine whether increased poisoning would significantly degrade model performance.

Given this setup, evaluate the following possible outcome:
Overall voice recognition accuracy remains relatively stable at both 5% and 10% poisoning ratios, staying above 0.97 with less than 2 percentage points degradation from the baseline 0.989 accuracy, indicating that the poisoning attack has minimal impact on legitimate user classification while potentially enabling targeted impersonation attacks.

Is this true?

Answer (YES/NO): YES